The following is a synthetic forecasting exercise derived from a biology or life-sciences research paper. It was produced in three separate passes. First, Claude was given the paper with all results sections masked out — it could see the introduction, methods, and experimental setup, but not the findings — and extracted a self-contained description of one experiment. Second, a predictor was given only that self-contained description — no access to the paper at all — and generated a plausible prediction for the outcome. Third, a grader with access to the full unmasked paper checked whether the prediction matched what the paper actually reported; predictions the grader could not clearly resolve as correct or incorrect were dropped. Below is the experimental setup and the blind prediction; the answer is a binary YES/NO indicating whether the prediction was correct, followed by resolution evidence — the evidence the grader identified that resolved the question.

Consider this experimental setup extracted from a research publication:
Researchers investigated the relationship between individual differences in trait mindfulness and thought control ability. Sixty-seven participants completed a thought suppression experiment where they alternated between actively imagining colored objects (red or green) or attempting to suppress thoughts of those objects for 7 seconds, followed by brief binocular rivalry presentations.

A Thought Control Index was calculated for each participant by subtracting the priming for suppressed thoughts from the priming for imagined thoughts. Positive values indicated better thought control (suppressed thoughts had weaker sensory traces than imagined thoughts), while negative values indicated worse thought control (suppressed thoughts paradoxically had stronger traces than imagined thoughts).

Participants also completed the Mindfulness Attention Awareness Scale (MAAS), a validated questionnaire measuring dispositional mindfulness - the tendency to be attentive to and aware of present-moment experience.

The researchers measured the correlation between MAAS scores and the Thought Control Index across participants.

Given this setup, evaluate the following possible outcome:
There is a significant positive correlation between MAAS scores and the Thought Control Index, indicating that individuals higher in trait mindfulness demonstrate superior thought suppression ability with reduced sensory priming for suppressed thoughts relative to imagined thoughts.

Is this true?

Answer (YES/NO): YES